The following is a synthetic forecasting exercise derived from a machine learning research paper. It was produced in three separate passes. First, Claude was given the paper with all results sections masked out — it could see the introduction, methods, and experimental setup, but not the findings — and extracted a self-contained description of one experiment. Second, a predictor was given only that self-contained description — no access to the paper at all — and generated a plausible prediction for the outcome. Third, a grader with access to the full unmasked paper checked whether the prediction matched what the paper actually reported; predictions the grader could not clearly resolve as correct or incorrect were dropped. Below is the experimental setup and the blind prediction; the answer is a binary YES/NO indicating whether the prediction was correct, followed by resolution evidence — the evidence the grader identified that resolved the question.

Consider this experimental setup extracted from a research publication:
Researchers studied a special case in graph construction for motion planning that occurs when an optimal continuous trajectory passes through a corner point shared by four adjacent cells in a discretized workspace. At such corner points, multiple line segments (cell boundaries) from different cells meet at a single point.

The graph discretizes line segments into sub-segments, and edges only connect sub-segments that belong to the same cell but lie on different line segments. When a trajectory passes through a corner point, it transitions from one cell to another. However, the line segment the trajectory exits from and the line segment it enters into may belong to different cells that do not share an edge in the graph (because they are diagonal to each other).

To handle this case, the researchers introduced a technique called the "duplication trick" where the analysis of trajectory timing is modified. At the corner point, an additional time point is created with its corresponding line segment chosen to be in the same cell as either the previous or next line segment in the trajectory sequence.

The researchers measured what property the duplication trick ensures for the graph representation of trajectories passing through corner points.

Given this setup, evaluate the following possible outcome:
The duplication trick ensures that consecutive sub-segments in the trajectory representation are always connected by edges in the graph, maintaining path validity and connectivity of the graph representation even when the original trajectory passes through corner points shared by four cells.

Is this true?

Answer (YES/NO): YES